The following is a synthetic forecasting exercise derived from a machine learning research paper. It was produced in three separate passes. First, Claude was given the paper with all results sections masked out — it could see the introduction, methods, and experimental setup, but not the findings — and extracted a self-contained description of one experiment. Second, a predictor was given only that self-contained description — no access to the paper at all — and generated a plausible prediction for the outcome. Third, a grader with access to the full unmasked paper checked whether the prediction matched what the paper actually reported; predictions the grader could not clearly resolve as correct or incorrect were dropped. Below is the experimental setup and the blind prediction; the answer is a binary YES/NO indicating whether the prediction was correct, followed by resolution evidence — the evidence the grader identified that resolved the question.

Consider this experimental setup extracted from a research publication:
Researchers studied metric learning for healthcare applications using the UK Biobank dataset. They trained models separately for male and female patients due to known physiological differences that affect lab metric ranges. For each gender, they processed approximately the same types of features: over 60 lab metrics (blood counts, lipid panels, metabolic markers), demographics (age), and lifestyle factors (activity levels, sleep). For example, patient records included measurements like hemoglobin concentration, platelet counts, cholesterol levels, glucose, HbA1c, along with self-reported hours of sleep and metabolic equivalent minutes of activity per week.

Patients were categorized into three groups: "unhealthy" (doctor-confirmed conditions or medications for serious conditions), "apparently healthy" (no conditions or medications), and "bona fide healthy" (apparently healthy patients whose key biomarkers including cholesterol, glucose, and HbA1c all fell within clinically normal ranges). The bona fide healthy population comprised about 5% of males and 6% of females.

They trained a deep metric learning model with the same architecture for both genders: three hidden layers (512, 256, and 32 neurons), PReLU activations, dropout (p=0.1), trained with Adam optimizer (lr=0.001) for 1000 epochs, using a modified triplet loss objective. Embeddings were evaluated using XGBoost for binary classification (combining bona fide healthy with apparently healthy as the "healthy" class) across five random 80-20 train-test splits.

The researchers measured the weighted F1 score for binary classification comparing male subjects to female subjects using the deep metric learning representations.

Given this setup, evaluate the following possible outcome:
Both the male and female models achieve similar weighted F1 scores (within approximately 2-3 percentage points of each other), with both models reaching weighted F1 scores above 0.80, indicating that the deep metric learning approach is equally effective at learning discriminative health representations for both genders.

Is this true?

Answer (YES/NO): NO